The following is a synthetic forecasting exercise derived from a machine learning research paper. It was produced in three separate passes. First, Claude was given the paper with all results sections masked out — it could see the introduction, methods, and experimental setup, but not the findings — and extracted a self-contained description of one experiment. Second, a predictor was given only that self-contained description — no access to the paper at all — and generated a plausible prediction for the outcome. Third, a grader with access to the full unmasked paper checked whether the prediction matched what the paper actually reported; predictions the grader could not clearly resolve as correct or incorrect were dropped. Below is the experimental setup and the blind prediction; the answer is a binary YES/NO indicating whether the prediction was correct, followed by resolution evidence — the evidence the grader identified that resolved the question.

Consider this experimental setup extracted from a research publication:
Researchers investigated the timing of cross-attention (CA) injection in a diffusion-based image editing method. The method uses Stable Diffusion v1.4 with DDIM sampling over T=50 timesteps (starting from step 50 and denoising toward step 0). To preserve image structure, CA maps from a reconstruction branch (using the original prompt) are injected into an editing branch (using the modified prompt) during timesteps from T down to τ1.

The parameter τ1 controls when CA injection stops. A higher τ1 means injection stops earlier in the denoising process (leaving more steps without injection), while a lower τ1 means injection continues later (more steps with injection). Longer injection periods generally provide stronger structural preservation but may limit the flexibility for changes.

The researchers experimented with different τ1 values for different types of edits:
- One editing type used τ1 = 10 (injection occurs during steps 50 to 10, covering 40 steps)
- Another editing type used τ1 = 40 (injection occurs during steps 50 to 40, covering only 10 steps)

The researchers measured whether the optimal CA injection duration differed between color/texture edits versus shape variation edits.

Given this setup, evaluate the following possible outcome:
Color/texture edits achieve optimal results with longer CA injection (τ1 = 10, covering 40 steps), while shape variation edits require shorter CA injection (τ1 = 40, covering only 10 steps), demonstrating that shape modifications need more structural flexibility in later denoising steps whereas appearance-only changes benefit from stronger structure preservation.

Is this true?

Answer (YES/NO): YES